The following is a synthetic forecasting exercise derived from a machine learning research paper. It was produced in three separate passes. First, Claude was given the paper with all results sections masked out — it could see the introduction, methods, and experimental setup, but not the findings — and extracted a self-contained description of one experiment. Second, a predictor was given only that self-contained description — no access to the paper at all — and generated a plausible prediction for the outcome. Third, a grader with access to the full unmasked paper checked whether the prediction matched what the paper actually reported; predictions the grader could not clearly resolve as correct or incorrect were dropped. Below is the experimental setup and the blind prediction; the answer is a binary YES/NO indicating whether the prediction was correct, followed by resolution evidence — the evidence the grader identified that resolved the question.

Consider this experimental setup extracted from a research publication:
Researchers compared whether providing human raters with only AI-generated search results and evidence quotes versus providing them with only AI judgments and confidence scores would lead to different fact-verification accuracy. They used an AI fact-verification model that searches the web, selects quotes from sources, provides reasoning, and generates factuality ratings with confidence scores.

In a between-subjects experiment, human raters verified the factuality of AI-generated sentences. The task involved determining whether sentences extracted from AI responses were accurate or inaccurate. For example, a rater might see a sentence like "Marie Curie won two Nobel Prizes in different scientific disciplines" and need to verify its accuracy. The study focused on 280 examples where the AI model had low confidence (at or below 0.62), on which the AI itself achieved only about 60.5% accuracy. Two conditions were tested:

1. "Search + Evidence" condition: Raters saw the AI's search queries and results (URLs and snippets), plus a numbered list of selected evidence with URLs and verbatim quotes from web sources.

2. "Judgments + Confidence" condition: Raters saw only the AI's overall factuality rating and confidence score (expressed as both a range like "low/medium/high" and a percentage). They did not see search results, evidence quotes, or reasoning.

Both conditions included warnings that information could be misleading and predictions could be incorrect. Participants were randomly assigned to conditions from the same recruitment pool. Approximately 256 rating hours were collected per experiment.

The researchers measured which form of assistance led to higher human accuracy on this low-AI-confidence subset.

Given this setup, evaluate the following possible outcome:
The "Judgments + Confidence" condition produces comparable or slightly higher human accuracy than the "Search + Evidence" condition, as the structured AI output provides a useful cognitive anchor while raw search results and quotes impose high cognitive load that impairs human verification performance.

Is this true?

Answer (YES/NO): NO